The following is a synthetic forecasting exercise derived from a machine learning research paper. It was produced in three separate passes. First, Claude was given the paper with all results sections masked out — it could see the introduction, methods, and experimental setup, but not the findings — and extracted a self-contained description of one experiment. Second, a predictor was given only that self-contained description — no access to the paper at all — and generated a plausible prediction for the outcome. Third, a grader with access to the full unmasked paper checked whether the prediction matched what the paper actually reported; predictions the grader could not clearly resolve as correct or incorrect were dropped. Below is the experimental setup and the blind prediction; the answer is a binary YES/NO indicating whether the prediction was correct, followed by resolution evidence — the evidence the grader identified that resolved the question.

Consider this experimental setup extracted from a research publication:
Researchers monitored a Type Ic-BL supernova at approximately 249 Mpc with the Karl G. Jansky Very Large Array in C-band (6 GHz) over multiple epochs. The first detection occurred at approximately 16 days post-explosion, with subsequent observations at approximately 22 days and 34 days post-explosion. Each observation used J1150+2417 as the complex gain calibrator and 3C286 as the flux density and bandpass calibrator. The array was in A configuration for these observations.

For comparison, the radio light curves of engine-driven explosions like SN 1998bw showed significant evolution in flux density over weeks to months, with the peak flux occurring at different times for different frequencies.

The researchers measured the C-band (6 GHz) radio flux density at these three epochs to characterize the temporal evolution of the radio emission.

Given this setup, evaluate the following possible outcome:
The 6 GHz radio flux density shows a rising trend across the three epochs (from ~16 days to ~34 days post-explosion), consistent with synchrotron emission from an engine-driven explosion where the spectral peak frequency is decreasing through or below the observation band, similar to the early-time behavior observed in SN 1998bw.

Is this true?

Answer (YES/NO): NO